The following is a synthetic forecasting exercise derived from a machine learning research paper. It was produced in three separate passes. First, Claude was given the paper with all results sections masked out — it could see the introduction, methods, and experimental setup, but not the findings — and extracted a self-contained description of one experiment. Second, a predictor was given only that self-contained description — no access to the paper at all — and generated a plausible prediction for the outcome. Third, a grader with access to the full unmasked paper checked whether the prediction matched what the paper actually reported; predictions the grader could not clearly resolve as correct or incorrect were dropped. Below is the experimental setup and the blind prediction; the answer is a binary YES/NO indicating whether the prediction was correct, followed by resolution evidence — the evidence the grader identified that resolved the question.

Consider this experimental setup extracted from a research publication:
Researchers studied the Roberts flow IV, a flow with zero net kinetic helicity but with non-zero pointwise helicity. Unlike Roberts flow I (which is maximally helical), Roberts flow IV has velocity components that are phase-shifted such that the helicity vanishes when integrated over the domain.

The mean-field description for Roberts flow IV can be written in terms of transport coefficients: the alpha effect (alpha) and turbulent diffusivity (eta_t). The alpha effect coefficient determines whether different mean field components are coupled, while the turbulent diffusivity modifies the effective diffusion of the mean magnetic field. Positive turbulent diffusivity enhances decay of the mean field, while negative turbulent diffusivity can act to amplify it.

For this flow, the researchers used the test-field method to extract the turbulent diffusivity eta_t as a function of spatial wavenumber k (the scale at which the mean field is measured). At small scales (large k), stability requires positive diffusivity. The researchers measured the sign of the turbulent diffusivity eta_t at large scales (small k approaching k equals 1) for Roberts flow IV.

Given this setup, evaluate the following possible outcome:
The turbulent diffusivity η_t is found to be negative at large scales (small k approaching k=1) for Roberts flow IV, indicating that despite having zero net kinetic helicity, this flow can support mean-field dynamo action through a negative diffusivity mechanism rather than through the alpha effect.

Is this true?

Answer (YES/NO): YES